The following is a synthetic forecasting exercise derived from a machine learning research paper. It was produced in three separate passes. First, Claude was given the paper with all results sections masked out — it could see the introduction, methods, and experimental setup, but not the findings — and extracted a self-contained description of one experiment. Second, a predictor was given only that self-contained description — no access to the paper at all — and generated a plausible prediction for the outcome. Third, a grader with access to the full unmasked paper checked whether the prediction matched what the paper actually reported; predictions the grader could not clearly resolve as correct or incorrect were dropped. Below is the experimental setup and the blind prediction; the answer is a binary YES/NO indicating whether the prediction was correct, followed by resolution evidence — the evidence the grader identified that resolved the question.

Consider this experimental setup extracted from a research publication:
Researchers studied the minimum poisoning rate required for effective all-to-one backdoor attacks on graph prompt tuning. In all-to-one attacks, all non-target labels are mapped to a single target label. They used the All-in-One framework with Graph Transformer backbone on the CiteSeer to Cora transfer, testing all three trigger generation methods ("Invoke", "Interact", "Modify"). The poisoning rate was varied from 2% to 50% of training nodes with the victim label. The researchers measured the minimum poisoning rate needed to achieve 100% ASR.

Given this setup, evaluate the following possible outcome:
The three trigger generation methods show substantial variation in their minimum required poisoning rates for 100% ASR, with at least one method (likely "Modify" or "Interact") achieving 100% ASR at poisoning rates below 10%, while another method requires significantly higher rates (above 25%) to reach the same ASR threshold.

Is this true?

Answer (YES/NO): NO